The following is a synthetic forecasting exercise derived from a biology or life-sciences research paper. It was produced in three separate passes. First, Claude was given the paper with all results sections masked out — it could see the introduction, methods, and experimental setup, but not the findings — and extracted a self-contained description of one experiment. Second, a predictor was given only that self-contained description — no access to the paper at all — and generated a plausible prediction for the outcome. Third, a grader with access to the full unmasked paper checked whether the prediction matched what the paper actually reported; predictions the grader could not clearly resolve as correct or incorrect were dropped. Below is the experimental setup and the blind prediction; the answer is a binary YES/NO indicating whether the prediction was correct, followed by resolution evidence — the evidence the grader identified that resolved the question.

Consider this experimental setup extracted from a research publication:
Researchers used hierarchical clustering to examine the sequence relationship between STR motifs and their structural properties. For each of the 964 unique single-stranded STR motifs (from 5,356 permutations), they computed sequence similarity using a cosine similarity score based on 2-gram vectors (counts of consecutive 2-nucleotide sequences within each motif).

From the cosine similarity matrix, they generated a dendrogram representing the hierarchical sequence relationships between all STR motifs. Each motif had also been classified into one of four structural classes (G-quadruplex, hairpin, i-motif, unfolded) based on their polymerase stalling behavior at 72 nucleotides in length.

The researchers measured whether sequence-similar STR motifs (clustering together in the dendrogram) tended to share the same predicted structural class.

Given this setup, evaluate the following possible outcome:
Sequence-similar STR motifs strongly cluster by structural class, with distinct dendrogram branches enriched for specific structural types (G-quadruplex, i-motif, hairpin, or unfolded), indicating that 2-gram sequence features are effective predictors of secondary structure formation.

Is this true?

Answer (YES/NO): NO